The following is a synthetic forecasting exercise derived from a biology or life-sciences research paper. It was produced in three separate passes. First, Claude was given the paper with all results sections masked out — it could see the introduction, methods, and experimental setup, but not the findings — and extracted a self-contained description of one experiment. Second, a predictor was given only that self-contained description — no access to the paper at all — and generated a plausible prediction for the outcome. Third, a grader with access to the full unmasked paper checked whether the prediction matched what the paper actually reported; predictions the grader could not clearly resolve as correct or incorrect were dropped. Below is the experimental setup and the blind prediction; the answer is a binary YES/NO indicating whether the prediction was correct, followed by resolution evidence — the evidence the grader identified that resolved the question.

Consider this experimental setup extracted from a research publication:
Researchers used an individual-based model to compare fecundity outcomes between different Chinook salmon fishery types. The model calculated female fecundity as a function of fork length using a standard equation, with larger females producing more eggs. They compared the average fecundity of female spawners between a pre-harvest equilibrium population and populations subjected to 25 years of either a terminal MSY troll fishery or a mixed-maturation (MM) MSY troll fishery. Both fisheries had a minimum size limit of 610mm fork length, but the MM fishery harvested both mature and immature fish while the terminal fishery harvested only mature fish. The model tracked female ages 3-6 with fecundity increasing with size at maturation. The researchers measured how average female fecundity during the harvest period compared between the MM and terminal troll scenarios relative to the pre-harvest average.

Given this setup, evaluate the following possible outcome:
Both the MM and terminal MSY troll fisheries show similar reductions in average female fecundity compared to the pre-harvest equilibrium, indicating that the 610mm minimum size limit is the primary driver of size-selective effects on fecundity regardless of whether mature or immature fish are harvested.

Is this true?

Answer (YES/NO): NO